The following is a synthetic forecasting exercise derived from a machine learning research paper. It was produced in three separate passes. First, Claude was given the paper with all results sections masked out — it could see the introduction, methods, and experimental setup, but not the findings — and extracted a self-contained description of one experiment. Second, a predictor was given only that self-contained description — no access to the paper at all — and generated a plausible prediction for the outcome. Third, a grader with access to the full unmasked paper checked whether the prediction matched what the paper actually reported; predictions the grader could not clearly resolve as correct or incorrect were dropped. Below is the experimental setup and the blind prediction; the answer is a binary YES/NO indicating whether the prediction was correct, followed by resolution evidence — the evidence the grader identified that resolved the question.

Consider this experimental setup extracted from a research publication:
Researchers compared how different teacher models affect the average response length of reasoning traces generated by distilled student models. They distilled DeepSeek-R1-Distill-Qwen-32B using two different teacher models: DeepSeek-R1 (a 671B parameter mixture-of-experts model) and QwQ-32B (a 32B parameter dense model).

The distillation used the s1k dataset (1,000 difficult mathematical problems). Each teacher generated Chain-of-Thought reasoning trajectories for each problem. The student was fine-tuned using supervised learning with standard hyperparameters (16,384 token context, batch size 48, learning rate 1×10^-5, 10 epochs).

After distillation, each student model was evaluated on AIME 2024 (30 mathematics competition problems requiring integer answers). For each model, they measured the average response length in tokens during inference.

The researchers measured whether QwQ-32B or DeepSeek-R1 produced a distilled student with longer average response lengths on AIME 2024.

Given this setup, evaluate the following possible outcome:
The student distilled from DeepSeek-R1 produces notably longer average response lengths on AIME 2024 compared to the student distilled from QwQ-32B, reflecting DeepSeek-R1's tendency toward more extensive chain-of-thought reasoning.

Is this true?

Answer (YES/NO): NO